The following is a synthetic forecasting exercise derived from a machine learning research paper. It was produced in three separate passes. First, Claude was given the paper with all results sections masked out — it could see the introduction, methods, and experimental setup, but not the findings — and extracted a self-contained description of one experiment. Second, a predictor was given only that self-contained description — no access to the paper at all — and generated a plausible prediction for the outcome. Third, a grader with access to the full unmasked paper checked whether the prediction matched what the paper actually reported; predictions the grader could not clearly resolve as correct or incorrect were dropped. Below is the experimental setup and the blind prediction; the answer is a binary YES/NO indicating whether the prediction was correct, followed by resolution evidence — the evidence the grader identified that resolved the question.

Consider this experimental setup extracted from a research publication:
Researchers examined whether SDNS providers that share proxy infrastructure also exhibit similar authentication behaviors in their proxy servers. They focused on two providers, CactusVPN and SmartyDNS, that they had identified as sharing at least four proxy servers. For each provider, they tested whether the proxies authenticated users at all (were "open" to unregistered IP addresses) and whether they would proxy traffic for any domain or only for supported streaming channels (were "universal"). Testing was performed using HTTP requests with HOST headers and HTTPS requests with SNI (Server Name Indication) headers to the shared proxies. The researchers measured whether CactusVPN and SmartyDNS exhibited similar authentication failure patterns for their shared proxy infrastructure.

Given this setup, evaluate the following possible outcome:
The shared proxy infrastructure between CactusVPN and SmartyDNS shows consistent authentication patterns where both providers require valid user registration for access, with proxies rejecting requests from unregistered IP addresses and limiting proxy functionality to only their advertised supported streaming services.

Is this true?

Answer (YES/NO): NO